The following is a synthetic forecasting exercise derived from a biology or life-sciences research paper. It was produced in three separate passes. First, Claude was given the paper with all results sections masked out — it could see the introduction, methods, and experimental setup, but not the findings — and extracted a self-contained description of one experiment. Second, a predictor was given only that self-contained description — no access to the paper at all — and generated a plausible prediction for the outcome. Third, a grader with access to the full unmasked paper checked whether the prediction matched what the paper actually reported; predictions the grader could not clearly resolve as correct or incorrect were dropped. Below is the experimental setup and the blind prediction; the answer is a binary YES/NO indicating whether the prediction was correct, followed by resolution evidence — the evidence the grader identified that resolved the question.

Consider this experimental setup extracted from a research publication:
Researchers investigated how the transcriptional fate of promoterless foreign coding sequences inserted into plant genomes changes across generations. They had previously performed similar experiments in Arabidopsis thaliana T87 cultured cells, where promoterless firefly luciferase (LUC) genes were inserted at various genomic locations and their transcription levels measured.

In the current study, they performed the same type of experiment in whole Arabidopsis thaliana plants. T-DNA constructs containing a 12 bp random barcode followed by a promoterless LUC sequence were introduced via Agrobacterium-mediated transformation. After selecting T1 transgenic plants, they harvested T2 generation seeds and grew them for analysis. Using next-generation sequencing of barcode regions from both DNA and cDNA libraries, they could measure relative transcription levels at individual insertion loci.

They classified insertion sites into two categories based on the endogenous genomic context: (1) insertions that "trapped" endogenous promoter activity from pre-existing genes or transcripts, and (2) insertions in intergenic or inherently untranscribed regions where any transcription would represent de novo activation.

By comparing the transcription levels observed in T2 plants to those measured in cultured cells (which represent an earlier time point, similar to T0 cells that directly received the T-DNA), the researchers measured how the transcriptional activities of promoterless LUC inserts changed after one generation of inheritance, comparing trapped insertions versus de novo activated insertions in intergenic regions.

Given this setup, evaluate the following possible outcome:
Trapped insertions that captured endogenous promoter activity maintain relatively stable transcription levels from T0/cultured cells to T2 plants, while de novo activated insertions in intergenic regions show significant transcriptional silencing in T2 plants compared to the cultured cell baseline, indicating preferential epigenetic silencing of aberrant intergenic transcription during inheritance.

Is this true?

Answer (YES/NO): NO